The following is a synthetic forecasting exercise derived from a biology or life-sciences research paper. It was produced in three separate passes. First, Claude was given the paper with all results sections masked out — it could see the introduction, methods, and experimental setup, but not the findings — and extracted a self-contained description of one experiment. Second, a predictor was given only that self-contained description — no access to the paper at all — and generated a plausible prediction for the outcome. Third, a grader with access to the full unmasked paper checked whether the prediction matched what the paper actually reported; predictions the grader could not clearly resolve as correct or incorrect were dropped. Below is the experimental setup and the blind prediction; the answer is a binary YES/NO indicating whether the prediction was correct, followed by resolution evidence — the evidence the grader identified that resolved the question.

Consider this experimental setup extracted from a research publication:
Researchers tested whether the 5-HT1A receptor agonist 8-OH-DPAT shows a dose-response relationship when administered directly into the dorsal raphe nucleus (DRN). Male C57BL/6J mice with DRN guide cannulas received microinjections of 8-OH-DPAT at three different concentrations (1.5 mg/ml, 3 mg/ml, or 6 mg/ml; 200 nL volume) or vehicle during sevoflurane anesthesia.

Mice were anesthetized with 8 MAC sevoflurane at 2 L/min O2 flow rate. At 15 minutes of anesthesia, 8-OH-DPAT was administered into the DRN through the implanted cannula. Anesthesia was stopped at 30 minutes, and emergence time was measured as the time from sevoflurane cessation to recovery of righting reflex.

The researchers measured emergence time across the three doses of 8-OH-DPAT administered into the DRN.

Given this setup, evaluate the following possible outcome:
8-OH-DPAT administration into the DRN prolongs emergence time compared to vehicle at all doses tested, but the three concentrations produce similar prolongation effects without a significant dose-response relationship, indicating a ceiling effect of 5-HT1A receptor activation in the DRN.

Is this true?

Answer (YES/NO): NO